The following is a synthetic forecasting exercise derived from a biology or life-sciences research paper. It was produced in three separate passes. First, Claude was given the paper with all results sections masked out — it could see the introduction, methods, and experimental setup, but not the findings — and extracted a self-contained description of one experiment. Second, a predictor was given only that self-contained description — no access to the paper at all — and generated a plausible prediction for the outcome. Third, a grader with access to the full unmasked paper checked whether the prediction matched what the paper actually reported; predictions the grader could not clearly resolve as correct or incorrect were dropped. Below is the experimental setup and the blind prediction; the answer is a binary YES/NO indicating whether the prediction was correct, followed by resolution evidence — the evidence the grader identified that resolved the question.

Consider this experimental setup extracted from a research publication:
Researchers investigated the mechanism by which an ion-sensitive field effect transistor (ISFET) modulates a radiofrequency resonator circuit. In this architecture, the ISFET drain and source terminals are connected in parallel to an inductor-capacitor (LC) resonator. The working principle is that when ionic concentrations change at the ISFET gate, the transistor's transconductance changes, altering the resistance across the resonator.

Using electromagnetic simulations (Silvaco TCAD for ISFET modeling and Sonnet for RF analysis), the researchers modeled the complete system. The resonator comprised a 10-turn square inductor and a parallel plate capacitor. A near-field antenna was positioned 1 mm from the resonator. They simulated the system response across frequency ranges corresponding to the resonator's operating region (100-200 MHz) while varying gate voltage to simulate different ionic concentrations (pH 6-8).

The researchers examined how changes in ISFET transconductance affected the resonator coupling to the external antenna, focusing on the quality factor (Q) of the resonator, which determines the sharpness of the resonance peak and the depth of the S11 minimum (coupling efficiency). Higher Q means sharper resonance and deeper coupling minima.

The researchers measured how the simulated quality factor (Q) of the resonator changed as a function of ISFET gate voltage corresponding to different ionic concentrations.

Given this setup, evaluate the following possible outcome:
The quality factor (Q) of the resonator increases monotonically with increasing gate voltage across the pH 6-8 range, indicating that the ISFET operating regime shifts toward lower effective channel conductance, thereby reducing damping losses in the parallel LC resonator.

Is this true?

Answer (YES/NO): NO